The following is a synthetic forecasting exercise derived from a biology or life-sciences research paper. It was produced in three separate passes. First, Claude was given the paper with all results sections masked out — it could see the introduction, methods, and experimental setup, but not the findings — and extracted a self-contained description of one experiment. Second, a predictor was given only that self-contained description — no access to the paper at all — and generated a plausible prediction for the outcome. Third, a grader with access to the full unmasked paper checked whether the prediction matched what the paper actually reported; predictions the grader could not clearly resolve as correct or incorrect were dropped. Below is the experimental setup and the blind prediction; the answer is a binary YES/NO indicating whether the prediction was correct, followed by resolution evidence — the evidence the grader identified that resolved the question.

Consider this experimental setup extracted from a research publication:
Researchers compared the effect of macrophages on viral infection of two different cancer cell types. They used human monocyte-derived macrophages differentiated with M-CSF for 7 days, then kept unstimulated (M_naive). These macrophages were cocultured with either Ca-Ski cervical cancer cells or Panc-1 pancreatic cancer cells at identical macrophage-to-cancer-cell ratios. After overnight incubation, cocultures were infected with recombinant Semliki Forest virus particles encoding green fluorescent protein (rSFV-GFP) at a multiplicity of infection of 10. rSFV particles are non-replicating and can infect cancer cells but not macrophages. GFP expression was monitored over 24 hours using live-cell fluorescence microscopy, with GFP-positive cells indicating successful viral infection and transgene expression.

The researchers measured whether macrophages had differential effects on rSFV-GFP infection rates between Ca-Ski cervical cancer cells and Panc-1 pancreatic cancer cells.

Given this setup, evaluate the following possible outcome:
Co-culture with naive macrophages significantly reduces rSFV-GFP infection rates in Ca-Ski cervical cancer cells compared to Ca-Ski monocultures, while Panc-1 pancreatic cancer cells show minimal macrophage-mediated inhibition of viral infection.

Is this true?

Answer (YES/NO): NO